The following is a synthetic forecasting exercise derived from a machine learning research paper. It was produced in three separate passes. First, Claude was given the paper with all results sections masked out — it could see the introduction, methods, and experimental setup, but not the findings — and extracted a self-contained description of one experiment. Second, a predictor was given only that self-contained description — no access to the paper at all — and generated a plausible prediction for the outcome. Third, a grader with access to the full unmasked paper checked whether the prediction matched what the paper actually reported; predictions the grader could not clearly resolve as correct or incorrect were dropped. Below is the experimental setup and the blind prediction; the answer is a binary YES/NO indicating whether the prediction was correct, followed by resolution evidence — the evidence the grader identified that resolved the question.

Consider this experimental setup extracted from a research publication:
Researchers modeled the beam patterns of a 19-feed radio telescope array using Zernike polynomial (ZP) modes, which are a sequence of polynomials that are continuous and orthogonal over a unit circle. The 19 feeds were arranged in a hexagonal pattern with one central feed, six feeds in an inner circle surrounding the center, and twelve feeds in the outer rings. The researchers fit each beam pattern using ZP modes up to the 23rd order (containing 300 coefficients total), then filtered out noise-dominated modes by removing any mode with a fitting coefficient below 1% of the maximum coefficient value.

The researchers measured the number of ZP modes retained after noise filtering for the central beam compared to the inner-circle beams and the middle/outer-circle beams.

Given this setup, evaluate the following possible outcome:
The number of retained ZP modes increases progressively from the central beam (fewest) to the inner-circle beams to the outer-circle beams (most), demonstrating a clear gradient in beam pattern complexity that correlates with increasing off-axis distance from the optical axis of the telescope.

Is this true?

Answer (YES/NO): YES